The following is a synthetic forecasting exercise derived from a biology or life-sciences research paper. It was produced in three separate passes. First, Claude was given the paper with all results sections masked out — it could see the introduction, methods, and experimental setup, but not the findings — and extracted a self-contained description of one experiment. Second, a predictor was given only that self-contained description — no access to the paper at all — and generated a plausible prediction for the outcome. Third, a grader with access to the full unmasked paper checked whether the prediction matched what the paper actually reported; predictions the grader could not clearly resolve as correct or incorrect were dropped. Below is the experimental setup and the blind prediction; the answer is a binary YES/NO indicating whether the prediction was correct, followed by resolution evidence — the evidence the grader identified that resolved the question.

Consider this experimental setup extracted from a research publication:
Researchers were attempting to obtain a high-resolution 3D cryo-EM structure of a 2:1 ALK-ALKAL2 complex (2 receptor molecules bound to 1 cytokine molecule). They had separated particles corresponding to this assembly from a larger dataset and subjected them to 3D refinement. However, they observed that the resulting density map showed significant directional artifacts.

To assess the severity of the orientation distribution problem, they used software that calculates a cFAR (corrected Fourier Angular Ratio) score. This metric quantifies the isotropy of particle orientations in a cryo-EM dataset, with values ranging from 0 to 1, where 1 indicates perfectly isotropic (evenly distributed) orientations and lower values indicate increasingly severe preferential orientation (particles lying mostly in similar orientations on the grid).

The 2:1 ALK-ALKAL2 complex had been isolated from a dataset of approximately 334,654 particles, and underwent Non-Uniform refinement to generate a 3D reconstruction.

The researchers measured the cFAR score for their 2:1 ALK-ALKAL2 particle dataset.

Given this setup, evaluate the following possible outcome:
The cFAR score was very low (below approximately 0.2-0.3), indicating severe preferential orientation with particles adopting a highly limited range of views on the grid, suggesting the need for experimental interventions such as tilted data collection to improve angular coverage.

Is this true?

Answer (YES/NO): NO